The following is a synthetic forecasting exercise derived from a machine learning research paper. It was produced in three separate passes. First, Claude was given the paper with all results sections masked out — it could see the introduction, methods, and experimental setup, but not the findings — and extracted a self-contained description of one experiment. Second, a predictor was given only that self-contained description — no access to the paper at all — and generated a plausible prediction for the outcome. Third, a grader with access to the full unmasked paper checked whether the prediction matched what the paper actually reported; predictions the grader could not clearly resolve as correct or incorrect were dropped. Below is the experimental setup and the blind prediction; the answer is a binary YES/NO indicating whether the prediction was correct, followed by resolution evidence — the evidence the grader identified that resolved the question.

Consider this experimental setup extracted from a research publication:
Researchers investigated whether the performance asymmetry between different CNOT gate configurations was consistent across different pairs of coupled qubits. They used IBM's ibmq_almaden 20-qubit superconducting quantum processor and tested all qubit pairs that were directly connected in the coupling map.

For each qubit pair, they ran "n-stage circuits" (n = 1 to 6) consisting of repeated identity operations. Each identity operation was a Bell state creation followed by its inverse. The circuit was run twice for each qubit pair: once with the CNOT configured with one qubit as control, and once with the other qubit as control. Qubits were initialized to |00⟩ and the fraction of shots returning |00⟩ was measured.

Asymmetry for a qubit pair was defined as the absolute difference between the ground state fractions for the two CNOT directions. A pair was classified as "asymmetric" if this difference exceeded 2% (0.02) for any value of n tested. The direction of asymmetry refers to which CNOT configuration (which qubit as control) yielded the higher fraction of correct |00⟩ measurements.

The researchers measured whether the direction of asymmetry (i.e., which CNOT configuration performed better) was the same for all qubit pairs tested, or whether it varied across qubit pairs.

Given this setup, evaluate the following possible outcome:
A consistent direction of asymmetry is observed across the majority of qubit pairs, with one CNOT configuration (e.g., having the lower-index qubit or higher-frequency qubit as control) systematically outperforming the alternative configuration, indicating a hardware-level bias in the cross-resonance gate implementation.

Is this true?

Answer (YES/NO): NO